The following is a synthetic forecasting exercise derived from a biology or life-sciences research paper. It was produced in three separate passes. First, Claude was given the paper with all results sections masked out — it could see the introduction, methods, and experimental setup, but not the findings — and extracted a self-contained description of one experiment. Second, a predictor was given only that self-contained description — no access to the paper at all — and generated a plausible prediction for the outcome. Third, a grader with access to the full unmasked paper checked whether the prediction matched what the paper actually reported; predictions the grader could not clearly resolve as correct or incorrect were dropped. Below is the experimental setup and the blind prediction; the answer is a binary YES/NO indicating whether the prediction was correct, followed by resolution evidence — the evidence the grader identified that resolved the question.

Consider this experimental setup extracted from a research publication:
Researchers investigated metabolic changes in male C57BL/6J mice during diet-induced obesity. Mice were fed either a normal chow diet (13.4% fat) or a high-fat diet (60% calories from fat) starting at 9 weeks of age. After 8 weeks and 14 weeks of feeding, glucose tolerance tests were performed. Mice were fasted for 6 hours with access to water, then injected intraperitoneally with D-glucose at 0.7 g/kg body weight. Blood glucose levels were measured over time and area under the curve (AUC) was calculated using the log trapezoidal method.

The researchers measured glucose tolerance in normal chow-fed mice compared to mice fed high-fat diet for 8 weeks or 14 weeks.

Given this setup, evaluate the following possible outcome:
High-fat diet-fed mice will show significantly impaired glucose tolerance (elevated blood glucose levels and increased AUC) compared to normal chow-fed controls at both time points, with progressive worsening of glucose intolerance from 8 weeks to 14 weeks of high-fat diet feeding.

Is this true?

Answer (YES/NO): NO